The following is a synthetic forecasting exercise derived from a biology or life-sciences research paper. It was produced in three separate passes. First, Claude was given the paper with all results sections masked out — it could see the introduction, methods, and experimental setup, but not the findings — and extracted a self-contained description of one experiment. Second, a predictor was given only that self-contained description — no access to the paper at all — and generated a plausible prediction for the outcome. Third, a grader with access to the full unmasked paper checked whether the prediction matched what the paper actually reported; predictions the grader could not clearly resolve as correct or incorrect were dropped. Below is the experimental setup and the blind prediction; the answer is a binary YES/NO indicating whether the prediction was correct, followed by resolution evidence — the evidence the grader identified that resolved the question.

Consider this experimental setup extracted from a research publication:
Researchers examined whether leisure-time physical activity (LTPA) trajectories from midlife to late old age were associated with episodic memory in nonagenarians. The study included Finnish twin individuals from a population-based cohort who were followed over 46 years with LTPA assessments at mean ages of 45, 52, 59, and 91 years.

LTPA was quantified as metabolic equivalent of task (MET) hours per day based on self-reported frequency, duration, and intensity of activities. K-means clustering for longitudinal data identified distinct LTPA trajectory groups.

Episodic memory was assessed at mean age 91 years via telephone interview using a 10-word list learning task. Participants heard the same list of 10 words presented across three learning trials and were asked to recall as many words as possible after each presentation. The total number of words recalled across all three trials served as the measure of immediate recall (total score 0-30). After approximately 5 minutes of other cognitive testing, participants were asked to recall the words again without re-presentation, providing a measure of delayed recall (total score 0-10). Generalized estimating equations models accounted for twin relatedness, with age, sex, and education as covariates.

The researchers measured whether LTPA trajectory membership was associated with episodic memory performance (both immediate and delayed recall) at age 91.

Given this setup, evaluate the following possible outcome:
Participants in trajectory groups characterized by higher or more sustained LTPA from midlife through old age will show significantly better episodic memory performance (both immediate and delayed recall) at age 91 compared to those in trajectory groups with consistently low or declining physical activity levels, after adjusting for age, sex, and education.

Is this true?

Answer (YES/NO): NO